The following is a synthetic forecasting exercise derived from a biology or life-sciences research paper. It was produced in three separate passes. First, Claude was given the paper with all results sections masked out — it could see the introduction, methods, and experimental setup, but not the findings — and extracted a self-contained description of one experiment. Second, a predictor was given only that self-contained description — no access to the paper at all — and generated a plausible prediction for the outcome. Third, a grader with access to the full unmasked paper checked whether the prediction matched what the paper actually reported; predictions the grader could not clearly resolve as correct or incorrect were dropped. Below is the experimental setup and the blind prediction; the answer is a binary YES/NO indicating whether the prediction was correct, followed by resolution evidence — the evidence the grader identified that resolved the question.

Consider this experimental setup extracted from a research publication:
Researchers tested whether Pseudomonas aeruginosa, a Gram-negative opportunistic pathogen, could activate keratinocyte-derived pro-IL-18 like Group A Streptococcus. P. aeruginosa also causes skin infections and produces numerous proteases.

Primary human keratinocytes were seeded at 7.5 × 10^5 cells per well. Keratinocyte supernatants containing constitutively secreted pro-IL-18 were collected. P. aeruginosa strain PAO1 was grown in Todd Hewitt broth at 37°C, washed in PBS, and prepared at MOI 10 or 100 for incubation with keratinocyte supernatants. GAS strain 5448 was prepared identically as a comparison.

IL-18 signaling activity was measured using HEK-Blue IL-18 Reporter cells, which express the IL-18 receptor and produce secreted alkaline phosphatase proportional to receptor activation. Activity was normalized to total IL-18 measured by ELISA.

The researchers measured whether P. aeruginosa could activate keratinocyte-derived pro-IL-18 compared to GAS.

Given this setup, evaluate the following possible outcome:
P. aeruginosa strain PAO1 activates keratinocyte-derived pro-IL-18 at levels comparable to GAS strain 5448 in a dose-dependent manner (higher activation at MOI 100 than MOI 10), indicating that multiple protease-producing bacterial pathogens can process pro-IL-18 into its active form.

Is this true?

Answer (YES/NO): NO